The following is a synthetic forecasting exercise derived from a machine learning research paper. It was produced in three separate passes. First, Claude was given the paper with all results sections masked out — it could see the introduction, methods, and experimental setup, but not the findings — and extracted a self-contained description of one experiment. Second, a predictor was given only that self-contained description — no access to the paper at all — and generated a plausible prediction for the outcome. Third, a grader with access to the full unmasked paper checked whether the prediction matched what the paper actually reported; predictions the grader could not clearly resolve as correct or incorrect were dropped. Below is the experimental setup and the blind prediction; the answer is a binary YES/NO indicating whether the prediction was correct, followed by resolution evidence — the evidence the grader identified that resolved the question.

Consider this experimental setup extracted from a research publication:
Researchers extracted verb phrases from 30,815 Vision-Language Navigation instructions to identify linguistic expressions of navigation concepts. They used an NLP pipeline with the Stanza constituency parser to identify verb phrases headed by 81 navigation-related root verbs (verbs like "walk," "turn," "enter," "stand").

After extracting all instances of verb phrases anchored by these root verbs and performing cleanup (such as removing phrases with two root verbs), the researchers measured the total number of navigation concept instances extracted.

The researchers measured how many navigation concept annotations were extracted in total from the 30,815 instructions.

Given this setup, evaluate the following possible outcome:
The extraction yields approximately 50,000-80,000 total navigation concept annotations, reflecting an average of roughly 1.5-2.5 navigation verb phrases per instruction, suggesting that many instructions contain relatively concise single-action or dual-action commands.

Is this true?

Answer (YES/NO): NO